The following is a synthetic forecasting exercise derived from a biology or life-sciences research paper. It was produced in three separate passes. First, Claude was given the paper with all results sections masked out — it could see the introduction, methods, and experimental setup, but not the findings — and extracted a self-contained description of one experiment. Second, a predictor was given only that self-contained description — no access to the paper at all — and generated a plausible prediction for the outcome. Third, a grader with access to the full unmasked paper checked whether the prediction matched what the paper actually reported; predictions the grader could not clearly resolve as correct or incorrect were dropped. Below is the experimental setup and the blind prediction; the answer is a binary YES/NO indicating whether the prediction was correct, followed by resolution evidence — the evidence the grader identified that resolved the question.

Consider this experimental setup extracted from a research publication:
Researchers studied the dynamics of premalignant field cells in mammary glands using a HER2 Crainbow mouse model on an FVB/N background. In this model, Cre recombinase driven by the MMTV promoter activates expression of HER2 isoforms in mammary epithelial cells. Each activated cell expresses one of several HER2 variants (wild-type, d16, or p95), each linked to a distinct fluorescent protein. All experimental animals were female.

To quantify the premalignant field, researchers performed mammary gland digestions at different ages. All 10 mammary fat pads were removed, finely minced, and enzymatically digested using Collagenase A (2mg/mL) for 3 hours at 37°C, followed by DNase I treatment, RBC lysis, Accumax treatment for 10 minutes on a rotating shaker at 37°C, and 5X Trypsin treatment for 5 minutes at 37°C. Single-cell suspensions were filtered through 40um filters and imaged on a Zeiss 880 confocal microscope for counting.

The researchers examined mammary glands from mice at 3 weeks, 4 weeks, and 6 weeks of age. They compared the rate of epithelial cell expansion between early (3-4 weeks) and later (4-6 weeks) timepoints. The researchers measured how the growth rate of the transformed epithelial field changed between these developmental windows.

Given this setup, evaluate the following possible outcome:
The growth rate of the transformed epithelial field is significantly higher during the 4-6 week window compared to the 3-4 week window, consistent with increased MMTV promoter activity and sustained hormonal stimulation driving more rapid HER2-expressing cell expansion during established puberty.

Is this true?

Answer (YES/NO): YES